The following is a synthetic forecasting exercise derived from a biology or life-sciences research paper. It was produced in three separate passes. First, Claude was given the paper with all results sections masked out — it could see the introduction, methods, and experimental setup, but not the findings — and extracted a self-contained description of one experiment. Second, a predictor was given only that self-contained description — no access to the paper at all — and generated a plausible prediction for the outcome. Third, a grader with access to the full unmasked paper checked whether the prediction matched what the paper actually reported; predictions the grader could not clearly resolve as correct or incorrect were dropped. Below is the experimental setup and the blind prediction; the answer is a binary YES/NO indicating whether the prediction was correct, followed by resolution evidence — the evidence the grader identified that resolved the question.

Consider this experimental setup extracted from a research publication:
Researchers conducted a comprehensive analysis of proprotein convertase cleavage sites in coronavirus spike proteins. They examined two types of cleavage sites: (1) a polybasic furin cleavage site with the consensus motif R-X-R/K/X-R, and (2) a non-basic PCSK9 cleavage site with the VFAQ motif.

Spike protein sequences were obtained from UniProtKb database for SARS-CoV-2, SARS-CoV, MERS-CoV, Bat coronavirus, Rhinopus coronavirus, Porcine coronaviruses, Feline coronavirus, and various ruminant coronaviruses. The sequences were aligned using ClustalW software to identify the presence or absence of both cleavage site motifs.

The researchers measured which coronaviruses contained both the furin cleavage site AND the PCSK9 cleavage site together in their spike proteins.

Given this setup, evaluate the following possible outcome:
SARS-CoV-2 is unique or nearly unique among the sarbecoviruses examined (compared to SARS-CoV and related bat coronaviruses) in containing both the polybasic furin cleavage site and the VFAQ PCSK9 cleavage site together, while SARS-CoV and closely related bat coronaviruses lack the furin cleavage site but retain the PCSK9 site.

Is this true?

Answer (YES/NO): YES